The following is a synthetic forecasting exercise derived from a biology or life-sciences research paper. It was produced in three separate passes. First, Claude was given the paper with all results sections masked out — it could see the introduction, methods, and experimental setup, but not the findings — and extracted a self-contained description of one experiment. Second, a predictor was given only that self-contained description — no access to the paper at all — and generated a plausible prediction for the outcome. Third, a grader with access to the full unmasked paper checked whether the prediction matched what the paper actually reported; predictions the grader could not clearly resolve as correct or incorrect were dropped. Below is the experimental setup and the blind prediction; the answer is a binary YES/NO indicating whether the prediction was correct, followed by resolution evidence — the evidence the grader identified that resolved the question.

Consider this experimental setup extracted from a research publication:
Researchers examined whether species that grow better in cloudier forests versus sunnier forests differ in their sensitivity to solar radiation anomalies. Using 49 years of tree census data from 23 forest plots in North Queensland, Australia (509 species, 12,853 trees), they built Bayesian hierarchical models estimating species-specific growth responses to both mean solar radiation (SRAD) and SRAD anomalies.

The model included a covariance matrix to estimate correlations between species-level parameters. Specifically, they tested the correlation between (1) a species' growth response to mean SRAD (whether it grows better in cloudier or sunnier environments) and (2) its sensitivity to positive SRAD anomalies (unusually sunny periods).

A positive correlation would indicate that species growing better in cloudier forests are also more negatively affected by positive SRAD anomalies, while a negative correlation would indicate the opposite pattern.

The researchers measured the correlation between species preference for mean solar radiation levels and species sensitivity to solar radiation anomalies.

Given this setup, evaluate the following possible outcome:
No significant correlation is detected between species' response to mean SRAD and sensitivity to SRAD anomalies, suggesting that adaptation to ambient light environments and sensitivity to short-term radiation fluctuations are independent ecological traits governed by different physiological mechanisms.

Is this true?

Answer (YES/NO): NO